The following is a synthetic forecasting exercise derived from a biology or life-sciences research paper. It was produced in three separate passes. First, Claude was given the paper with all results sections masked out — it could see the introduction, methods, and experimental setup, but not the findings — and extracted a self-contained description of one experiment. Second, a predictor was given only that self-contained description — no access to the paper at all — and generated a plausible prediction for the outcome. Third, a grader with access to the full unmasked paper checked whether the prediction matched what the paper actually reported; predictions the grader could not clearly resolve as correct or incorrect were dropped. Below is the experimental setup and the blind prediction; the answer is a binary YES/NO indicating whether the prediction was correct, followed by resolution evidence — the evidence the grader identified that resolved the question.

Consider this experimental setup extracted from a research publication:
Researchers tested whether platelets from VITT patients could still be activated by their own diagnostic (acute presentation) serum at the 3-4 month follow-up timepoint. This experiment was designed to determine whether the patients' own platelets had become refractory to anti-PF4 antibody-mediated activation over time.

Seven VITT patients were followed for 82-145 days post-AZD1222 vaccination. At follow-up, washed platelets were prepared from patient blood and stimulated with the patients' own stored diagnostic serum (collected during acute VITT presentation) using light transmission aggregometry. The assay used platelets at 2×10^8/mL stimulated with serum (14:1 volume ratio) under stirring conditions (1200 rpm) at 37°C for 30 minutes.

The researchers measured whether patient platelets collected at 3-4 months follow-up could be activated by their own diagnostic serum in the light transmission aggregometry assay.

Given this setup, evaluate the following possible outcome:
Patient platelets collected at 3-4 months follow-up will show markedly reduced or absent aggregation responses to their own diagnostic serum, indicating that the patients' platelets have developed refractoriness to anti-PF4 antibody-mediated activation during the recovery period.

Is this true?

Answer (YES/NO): NO